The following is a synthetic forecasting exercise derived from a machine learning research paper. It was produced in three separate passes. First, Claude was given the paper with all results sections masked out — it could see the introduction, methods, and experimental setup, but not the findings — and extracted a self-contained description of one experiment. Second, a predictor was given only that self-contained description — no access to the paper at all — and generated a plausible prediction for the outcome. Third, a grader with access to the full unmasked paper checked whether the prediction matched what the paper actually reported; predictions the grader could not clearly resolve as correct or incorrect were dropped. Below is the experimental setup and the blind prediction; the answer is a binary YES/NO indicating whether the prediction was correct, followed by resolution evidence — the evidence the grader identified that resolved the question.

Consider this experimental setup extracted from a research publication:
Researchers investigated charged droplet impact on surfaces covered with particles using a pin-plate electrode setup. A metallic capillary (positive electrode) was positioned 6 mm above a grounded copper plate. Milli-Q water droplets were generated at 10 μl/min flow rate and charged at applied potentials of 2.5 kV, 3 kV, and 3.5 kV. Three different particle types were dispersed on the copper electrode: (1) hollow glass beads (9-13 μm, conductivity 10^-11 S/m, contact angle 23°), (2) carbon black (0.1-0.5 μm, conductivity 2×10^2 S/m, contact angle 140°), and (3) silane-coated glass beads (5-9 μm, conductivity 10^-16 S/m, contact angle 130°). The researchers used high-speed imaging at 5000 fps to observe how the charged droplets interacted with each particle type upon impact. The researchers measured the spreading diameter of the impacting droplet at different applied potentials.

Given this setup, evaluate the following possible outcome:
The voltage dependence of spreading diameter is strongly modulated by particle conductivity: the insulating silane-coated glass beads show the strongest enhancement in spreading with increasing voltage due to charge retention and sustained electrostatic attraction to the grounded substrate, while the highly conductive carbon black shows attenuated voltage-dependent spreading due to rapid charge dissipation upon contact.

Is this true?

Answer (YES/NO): NO